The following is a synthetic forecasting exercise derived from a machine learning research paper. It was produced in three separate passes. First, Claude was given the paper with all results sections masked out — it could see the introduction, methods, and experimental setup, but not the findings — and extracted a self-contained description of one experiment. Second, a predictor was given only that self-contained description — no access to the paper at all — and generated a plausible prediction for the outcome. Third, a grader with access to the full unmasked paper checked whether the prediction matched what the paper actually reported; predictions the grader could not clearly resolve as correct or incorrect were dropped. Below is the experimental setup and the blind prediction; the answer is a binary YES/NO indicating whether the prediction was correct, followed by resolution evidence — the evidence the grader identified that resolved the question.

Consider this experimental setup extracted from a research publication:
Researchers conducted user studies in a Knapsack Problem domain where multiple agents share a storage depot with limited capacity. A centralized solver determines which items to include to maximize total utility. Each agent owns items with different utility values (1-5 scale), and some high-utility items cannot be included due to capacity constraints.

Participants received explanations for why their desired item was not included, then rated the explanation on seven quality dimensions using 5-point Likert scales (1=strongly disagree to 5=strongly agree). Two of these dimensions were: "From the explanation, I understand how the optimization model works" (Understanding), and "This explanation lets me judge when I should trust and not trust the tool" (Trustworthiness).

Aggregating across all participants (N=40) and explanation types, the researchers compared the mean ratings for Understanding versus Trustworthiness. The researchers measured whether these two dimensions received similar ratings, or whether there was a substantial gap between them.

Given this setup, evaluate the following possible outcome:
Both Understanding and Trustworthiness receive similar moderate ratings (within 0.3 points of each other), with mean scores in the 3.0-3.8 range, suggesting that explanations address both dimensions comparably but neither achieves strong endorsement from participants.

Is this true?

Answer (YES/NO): NO